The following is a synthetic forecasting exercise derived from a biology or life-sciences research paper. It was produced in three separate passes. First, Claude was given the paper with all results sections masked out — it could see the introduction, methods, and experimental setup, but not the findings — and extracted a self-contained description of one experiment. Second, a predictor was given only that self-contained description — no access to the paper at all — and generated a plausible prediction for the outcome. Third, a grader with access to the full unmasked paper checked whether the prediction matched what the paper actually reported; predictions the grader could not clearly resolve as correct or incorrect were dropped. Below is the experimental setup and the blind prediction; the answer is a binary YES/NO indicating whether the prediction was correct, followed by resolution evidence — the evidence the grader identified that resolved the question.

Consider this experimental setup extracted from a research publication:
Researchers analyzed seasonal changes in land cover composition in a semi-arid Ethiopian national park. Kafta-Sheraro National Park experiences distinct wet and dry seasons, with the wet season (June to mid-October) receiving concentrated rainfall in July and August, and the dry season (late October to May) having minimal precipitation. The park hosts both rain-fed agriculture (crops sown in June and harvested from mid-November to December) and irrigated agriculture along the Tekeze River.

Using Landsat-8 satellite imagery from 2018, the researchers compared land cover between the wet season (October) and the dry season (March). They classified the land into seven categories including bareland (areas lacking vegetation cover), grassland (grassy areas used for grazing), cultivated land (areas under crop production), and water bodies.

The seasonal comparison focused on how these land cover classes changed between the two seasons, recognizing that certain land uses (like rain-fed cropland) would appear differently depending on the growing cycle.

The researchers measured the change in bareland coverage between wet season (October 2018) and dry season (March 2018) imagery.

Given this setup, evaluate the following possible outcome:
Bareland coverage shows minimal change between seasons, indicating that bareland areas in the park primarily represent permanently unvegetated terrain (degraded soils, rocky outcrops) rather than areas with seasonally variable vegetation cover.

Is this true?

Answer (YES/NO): NO